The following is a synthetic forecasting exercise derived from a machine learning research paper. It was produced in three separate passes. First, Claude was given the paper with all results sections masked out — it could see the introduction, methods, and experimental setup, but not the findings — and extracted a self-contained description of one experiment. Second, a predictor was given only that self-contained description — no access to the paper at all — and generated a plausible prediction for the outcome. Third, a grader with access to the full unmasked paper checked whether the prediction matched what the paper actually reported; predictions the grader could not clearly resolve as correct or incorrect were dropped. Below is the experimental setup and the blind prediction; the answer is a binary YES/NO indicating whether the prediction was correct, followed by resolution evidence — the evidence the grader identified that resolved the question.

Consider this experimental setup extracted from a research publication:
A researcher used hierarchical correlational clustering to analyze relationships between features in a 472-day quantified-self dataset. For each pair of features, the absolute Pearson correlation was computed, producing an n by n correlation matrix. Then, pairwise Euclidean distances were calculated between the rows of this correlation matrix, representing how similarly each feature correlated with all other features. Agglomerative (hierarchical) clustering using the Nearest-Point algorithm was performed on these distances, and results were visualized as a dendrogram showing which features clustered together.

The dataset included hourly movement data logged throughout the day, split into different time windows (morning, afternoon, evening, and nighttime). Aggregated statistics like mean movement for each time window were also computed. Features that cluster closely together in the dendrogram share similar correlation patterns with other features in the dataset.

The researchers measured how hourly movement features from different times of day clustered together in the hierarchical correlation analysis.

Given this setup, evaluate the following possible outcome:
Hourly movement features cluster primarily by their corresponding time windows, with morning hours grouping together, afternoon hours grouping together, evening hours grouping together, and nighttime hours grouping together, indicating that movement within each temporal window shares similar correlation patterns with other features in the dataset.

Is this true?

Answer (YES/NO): YES